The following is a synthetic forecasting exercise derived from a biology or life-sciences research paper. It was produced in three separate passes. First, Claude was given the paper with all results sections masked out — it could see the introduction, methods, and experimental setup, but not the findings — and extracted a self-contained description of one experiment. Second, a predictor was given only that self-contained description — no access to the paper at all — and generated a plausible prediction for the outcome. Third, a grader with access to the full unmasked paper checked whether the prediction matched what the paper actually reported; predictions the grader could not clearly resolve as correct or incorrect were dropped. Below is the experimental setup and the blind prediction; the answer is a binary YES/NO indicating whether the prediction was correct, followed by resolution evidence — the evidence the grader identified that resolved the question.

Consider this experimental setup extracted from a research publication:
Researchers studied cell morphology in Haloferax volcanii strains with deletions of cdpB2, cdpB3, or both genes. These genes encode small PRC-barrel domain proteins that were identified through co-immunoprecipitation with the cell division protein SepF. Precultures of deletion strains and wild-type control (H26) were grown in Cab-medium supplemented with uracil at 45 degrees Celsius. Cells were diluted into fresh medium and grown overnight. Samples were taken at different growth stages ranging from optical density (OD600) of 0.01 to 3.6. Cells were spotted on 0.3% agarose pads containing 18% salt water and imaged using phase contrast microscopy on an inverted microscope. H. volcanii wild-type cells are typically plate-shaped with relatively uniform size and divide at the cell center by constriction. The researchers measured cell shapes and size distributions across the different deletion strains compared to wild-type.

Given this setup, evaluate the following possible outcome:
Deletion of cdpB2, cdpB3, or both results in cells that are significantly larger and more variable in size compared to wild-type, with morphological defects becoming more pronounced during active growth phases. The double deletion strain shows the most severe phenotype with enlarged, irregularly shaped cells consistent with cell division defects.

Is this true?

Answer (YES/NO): NO